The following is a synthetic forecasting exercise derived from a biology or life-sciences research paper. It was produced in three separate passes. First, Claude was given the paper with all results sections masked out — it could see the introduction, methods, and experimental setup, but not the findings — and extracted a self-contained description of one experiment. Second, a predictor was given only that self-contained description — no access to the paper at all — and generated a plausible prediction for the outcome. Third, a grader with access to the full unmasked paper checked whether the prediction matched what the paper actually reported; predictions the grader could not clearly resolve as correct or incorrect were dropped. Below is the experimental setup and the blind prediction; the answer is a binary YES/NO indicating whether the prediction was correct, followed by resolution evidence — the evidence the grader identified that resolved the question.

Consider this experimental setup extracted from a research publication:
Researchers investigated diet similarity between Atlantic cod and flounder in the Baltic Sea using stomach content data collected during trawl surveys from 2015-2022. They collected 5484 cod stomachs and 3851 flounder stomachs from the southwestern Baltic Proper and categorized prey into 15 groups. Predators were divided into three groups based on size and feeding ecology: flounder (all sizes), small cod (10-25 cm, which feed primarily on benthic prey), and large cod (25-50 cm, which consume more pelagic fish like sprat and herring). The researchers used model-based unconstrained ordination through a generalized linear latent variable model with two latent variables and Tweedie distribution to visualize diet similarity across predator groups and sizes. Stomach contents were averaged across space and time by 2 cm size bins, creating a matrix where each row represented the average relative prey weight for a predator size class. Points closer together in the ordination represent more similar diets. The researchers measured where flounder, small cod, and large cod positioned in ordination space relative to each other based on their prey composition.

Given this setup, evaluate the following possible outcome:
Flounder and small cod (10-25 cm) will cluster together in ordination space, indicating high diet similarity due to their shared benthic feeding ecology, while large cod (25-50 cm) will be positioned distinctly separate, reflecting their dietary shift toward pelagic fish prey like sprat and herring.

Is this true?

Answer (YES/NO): NO